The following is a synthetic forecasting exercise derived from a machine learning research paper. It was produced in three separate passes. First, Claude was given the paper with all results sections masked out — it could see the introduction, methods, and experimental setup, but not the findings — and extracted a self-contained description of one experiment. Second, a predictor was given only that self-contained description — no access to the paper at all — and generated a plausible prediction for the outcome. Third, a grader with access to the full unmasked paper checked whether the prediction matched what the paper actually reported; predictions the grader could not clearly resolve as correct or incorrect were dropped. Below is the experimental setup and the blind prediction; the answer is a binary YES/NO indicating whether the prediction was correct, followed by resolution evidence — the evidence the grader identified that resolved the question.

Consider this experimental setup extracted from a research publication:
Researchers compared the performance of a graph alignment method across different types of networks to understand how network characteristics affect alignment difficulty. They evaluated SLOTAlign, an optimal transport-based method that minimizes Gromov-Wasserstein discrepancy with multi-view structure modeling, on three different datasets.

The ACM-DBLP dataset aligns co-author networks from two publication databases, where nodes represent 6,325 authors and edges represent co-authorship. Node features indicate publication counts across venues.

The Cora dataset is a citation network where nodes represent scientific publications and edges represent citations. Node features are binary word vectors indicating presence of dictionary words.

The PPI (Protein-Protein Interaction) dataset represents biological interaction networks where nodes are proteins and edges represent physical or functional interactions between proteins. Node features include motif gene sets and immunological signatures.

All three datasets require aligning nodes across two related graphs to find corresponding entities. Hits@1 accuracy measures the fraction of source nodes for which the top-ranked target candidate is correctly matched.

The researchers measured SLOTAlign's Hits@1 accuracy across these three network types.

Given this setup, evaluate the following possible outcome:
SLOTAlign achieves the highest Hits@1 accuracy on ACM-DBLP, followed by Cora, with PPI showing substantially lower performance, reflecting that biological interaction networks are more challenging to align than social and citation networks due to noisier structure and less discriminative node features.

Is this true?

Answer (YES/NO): NO